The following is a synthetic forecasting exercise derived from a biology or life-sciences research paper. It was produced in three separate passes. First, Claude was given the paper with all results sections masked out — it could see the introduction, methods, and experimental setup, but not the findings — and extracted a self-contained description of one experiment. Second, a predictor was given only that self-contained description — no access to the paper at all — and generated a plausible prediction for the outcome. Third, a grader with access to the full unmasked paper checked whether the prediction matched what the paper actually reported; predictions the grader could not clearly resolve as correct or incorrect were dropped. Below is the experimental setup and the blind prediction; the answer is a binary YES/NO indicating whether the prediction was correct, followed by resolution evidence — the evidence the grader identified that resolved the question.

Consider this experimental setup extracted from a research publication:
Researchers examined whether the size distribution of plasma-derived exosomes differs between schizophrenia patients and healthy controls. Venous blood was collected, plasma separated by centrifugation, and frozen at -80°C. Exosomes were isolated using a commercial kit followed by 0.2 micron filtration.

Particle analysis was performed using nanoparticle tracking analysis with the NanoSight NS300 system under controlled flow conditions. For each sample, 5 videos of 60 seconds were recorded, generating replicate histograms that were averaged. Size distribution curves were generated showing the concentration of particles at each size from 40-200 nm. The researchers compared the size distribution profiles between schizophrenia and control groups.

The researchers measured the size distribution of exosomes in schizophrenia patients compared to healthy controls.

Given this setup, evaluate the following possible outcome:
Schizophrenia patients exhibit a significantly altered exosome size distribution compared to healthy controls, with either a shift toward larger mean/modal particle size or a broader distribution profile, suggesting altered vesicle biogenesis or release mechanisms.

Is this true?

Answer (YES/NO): NO